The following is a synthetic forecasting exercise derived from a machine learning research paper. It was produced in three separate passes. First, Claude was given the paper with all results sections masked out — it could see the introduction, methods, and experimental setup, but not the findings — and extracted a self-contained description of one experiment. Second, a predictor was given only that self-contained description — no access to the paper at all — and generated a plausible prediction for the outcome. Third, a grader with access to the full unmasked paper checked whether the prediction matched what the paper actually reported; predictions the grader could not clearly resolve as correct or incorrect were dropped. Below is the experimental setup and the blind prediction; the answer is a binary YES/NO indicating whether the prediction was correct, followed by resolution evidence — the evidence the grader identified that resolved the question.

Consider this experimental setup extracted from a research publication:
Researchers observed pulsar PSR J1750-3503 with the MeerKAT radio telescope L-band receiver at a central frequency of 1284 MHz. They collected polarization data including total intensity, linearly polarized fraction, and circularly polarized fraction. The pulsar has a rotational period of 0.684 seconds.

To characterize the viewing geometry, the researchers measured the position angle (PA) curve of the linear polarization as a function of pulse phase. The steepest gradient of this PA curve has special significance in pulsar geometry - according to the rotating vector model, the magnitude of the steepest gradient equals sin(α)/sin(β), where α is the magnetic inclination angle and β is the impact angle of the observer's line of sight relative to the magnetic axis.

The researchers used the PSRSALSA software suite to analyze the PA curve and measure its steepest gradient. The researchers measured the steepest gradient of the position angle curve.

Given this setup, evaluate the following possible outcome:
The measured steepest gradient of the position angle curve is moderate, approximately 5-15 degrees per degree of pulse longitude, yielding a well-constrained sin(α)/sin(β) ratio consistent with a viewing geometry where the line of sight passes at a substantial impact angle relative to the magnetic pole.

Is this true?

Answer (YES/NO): NO